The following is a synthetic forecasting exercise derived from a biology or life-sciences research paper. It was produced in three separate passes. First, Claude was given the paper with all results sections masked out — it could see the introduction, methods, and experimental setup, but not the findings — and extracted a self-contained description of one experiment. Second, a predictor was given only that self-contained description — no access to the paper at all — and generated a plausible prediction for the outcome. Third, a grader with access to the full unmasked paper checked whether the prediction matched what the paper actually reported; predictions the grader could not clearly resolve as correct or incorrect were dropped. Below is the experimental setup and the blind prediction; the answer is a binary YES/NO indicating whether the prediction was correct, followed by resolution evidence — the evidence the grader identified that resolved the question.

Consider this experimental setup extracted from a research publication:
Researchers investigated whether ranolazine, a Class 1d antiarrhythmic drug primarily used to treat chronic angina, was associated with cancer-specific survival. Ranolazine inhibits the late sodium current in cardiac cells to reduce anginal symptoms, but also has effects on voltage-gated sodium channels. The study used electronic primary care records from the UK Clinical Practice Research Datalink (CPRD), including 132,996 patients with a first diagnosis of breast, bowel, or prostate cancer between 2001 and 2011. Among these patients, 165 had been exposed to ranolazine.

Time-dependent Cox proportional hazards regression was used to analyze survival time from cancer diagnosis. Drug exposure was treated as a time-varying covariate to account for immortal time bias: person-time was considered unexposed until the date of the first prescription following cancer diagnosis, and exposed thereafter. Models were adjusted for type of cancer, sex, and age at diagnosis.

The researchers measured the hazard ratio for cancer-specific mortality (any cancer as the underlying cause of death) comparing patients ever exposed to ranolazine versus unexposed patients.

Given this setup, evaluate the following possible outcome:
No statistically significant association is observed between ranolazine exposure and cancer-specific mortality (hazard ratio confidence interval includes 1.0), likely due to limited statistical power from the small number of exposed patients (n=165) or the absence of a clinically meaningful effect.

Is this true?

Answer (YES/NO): NO